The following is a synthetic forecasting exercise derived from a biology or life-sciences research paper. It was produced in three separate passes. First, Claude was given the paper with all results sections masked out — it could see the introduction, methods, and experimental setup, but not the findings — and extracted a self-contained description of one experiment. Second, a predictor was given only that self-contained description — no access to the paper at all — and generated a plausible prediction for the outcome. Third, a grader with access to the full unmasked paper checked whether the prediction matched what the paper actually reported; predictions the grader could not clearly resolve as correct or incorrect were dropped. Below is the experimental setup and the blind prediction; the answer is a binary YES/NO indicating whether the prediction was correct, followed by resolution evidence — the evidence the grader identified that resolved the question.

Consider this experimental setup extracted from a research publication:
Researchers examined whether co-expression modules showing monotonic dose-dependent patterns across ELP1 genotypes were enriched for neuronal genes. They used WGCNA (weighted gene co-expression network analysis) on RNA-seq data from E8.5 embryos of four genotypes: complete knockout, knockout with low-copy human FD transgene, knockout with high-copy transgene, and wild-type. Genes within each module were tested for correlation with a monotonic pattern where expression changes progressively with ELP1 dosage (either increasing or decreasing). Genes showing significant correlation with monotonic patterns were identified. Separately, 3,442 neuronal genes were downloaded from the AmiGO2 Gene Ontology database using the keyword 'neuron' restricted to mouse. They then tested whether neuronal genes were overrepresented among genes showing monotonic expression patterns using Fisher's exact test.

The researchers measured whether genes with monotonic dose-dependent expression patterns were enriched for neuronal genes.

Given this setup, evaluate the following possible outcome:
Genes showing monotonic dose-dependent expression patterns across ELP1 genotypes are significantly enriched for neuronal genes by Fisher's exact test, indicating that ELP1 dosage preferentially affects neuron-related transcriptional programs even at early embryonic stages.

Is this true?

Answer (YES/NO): YES